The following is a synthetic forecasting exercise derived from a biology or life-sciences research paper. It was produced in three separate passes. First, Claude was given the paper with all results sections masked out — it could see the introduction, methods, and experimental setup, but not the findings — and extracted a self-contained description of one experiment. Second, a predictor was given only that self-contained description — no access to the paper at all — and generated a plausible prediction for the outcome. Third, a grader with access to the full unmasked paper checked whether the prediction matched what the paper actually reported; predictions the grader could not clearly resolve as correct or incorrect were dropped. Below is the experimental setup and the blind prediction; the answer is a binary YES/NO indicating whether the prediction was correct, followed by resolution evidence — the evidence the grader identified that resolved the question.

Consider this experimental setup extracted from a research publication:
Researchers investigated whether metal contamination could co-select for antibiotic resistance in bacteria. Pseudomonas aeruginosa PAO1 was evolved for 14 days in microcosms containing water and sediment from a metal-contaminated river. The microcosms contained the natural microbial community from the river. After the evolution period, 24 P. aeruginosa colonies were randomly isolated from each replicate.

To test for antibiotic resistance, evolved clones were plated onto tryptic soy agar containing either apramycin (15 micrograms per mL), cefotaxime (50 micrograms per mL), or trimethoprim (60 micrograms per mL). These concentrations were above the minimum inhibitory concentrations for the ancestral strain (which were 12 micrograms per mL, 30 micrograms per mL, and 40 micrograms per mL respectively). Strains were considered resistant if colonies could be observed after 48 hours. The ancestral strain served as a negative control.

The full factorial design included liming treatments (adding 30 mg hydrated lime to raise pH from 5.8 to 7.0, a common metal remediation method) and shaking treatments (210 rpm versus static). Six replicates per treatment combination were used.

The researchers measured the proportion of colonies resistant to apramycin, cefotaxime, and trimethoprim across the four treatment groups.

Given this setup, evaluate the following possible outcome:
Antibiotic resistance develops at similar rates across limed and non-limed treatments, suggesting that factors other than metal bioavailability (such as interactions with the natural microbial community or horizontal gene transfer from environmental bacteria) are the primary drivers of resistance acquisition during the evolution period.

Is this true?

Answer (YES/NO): NO